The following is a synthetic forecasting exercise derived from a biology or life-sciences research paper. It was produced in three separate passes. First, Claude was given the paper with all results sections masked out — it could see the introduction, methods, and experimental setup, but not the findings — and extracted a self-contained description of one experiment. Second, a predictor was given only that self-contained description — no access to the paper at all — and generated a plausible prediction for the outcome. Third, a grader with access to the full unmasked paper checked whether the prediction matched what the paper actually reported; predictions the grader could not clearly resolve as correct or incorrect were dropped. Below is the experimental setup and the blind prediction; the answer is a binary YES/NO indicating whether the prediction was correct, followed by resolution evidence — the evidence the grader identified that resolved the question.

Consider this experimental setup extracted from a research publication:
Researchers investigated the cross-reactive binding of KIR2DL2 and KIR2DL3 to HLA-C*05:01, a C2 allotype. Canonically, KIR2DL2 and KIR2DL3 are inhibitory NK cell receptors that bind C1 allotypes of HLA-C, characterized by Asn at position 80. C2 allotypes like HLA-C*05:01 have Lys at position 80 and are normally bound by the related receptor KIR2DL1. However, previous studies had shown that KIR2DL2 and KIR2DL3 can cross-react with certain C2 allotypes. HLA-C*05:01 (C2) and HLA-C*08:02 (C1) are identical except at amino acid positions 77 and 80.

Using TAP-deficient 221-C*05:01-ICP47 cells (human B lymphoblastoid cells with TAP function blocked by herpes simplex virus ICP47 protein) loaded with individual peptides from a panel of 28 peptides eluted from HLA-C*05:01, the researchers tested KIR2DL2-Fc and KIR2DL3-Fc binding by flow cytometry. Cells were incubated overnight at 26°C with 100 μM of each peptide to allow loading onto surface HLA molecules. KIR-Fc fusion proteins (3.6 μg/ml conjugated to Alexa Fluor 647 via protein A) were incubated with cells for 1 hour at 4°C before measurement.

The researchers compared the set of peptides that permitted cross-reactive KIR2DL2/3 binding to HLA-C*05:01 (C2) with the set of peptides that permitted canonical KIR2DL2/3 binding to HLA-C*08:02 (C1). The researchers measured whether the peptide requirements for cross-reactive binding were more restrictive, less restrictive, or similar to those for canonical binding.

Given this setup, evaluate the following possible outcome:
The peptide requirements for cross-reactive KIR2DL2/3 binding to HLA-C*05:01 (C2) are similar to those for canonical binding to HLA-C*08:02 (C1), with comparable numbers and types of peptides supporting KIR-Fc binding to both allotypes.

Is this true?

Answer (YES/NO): NO